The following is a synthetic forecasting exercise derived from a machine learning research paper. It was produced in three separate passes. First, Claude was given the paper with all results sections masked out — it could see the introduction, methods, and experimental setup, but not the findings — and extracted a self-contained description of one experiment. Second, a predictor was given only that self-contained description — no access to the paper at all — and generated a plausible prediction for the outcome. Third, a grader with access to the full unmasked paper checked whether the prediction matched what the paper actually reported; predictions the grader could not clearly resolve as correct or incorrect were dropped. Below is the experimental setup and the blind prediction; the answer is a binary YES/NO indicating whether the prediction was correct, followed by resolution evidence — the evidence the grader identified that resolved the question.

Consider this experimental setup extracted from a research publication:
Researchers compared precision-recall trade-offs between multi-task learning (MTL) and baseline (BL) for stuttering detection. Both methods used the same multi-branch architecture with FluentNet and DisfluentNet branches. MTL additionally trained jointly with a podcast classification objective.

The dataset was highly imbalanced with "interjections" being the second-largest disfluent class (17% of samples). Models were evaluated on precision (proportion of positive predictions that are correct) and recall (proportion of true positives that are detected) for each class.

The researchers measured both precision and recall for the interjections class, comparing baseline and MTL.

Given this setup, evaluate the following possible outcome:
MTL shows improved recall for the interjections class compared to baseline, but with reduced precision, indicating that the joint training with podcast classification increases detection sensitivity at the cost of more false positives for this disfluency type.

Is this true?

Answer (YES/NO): NO